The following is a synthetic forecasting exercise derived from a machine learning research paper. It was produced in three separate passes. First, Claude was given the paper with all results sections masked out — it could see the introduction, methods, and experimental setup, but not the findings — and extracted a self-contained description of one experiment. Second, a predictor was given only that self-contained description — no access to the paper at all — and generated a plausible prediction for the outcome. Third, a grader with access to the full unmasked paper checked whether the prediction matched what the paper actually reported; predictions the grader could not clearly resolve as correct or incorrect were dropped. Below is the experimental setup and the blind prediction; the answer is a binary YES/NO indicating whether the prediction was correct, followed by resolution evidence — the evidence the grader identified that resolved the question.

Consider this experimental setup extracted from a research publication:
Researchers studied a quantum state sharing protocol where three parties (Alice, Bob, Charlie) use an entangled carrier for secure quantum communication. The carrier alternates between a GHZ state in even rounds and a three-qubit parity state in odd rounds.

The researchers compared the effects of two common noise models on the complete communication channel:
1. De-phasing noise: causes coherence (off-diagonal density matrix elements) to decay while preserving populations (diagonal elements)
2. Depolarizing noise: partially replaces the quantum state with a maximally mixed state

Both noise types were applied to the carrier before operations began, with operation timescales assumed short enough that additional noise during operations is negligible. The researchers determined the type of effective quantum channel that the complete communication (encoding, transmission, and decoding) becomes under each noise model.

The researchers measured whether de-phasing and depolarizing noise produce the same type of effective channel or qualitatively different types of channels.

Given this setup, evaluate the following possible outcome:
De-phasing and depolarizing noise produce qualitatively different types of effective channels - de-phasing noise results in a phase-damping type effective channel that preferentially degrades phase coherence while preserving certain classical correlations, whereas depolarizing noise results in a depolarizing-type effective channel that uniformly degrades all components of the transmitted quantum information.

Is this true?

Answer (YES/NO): NO